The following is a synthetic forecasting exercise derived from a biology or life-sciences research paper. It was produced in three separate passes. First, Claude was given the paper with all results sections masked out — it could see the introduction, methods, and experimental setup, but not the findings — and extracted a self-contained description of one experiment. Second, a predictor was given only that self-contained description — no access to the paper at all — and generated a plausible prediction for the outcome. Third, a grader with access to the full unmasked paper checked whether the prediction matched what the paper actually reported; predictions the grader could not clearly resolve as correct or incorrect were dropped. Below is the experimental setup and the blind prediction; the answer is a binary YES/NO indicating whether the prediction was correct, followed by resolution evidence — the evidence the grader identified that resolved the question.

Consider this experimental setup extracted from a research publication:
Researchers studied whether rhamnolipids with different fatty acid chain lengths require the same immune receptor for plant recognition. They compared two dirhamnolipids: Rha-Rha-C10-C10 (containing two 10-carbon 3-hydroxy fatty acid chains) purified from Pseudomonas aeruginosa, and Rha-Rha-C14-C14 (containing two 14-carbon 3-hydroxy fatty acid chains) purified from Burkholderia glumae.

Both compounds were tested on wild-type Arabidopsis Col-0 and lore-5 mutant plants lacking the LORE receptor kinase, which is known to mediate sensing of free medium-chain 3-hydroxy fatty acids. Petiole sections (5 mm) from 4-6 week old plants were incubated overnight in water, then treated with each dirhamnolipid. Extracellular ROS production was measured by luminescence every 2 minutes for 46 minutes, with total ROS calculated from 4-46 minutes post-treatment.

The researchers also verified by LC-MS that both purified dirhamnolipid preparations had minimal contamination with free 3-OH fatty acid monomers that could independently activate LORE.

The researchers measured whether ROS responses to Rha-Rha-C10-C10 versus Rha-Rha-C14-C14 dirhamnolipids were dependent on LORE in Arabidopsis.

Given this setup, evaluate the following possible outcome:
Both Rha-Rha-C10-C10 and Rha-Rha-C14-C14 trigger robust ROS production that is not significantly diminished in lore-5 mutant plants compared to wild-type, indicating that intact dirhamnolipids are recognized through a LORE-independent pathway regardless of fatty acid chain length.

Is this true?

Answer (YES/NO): NO